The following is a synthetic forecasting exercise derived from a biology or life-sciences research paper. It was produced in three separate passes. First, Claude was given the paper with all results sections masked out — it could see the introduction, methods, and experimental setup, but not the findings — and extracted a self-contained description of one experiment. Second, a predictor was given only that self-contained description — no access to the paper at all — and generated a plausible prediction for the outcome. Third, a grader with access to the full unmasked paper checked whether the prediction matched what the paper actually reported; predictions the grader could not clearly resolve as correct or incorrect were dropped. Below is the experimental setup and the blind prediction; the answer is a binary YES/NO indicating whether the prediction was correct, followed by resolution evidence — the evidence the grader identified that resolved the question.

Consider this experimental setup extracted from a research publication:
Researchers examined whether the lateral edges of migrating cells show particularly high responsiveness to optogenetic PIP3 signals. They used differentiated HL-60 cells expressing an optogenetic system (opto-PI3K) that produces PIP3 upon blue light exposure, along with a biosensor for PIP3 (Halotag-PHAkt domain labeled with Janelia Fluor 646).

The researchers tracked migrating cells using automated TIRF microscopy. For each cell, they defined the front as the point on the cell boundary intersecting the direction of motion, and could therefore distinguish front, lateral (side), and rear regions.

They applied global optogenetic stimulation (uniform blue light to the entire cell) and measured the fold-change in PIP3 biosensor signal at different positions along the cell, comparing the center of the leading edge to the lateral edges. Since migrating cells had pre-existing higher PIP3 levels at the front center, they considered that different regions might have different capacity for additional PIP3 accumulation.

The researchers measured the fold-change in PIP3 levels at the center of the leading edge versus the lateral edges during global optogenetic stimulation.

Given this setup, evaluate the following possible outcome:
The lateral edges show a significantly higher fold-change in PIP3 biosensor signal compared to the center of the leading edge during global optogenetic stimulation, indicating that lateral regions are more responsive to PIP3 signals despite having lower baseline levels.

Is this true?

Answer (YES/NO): YES